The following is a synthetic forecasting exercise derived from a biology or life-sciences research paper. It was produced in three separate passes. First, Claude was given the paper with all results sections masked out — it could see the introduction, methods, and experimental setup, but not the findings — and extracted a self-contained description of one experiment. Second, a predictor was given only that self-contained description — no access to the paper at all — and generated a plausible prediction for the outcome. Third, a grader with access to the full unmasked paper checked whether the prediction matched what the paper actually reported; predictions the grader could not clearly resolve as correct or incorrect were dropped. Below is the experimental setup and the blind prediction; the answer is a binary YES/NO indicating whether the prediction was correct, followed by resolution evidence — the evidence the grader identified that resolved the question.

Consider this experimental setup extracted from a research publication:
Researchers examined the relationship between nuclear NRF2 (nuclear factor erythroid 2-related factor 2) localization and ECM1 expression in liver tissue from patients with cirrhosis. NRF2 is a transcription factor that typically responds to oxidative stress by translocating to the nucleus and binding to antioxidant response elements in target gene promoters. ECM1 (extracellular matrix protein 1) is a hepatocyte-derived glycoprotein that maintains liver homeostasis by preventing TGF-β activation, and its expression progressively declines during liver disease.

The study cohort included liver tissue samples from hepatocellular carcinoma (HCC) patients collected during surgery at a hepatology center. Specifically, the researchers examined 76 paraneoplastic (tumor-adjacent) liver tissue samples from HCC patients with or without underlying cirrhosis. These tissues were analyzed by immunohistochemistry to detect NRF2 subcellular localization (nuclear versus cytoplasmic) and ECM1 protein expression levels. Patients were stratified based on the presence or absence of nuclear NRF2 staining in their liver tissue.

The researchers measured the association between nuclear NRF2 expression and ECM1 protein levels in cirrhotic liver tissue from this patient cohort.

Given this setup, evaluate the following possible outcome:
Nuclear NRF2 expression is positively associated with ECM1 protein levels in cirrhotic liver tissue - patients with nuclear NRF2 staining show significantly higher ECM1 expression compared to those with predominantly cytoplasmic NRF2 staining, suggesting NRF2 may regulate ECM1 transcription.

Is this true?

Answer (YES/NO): NO